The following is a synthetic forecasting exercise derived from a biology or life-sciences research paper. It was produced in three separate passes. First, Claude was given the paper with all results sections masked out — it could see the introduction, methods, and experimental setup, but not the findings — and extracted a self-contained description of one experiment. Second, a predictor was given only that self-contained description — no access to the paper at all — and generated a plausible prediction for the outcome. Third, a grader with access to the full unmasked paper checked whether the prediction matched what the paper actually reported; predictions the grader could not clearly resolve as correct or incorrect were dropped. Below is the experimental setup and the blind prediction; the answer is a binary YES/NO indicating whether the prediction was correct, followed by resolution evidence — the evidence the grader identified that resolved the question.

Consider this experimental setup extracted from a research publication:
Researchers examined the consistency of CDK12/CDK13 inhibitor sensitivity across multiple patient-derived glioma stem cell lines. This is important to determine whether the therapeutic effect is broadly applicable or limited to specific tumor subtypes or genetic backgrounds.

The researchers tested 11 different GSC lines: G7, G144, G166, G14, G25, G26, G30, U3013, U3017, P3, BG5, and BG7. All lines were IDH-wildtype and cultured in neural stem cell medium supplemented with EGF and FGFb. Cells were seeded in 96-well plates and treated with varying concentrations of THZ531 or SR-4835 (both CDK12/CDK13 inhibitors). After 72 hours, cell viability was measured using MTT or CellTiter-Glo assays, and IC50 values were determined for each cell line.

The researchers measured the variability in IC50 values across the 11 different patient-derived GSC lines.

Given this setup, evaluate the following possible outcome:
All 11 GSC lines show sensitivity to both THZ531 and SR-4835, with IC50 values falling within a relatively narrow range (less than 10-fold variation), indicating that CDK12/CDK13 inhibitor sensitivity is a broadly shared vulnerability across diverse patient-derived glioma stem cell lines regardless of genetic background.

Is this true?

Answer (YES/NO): NO